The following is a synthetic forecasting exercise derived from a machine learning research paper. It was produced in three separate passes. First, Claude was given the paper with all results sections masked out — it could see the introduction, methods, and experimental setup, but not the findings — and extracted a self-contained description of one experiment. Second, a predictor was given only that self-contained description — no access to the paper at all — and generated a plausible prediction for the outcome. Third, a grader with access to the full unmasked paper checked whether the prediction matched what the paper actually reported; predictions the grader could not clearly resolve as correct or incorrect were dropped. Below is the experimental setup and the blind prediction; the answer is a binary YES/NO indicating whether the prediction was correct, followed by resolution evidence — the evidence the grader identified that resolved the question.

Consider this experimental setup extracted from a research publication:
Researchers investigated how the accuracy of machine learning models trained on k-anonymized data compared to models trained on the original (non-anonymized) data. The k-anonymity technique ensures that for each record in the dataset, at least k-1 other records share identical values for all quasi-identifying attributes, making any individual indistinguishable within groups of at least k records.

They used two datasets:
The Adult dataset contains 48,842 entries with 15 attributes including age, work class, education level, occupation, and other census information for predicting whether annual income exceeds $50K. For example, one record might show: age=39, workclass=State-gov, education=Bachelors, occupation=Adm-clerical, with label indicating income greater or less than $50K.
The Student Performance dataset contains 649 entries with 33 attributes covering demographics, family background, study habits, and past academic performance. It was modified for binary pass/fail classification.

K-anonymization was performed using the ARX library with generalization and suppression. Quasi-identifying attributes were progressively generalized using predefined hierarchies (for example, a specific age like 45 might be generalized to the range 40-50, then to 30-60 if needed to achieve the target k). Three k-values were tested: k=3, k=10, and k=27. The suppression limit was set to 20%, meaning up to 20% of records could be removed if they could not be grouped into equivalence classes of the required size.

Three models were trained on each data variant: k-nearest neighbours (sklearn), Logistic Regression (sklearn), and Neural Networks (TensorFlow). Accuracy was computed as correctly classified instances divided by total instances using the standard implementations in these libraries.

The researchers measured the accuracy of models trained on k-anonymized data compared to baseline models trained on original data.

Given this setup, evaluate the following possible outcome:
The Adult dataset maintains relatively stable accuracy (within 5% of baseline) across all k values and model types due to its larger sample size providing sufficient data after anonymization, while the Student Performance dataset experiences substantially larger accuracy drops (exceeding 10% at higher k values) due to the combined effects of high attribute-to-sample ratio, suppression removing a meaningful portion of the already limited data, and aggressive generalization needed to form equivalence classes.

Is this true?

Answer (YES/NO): NO